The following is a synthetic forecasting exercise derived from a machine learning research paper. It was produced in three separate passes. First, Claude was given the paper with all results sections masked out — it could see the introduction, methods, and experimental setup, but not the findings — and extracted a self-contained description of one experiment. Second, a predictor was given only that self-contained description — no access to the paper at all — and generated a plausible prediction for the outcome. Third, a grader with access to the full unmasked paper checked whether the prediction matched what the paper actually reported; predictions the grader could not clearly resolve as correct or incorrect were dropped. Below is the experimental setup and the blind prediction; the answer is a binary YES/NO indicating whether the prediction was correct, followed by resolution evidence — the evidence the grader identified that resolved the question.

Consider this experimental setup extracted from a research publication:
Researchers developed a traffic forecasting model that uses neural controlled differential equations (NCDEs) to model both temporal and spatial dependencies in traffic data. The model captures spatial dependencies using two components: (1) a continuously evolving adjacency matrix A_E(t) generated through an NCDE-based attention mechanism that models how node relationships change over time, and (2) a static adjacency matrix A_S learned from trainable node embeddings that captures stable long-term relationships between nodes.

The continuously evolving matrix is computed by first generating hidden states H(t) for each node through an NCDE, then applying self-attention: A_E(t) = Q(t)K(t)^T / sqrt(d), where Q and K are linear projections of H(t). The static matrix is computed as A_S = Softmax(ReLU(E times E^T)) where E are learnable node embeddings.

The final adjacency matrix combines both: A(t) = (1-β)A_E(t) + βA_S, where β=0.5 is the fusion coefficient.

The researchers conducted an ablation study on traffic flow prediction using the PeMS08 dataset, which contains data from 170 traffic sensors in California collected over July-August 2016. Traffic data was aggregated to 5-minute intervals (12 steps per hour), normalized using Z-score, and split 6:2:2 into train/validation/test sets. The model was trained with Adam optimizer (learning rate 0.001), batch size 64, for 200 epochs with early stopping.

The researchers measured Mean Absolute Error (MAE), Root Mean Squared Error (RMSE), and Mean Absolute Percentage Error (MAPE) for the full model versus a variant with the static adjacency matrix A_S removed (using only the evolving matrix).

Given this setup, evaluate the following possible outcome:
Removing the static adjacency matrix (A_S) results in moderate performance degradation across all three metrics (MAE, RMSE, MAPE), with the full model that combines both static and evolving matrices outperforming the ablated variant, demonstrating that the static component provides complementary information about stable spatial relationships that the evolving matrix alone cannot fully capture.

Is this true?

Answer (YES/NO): YES